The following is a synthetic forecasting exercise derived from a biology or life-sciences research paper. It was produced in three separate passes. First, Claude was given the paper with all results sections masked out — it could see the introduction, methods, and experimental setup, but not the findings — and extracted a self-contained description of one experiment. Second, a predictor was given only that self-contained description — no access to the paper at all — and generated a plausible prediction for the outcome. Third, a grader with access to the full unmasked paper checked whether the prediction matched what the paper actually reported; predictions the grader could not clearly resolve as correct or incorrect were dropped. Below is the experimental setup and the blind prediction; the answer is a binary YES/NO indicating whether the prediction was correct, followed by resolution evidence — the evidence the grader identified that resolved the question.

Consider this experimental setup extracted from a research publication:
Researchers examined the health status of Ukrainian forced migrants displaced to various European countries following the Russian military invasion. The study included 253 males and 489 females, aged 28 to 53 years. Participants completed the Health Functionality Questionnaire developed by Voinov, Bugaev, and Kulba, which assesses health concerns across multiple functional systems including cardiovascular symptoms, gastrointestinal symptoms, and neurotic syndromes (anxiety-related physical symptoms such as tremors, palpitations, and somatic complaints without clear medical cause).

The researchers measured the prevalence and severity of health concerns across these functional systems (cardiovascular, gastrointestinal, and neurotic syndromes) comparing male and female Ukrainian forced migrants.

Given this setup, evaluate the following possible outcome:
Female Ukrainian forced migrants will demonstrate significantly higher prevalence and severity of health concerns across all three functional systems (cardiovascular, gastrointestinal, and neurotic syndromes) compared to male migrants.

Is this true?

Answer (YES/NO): NO